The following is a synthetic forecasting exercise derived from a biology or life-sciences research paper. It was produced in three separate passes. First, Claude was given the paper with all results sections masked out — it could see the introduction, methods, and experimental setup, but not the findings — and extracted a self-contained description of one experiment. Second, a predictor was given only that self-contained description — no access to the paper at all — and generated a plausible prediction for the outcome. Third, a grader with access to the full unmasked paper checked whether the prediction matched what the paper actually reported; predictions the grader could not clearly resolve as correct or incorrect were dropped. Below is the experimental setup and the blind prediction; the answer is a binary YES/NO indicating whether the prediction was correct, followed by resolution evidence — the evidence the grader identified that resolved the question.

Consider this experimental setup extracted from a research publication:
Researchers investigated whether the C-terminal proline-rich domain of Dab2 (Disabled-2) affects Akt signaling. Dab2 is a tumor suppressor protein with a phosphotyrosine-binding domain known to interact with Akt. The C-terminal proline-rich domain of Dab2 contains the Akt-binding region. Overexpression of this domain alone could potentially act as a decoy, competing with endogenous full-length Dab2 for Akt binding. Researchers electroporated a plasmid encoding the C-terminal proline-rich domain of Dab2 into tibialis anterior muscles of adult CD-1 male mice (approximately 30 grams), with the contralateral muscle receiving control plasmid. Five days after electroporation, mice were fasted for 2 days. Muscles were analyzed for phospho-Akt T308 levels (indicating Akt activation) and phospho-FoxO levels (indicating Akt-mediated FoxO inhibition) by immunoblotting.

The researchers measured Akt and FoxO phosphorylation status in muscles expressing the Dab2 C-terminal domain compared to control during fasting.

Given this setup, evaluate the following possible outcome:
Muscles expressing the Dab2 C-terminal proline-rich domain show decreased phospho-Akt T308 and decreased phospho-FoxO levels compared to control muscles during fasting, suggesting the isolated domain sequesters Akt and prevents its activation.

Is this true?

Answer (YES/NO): NO